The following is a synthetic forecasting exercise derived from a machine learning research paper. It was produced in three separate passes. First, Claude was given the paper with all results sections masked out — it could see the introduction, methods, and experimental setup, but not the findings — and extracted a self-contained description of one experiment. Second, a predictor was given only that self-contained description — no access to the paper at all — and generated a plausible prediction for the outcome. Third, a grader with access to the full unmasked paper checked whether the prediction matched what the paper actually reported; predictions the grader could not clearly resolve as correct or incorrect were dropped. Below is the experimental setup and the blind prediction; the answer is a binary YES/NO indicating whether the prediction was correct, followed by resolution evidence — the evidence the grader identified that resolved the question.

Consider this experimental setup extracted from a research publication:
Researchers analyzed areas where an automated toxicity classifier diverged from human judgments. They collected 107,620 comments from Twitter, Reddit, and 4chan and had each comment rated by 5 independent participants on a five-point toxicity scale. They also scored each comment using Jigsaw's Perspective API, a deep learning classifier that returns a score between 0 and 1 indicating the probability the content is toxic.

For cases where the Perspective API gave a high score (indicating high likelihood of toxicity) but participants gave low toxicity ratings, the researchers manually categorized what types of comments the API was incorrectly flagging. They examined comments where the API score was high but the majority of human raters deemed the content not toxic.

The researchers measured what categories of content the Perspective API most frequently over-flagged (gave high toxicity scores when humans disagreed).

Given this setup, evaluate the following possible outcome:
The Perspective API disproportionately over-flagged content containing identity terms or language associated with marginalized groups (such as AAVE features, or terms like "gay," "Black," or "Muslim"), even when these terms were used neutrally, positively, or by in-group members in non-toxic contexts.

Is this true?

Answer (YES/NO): NO